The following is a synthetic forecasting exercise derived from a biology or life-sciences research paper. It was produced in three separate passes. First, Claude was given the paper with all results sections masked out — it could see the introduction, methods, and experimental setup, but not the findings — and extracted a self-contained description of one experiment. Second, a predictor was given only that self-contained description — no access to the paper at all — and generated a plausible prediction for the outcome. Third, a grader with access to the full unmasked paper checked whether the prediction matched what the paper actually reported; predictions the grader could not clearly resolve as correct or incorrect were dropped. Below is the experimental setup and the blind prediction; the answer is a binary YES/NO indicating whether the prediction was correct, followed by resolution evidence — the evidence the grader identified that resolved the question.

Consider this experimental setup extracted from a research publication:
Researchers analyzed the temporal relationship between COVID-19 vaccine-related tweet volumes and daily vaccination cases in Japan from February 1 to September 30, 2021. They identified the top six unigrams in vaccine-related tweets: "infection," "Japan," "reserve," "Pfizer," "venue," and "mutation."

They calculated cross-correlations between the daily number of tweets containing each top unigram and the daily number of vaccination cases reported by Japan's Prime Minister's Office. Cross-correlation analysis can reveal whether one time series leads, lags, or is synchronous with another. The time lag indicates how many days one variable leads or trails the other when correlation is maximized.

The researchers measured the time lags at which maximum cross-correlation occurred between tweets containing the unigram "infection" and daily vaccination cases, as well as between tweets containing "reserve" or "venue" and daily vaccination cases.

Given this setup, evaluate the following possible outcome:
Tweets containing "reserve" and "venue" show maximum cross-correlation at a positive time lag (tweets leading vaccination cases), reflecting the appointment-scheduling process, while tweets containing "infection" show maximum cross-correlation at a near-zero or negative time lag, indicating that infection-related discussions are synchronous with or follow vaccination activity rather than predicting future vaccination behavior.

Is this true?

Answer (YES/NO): NO